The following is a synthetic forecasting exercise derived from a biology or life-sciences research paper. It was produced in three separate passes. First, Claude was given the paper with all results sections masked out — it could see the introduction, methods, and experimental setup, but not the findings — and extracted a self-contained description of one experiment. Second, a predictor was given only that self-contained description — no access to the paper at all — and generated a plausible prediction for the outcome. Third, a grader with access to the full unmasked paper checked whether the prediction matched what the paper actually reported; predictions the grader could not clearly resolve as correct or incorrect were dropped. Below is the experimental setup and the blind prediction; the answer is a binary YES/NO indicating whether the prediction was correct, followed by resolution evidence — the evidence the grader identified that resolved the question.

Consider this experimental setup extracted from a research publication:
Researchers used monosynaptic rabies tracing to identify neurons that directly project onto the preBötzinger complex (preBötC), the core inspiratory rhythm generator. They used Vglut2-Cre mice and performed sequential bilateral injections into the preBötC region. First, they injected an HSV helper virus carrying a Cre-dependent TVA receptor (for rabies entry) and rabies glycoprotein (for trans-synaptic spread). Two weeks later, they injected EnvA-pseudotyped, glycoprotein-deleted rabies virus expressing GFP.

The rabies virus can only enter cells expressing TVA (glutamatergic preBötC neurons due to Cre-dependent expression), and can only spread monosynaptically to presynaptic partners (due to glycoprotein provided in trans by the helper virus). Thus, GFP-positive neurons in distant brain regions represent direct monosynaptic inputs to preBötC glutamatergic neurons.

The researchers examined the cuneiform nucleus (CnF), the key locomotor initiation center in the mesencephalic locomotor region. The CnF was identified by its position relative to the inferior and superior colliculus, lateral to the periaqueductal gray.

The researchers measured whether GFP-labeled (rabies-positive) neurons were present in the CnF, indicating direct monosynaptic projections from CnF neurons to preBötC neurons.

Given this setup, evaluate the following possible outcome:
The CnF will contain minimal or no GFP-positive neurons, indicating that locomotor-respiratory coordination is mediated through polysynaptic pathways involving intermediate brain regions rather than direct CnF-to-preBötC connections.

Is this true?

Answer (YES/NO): NO